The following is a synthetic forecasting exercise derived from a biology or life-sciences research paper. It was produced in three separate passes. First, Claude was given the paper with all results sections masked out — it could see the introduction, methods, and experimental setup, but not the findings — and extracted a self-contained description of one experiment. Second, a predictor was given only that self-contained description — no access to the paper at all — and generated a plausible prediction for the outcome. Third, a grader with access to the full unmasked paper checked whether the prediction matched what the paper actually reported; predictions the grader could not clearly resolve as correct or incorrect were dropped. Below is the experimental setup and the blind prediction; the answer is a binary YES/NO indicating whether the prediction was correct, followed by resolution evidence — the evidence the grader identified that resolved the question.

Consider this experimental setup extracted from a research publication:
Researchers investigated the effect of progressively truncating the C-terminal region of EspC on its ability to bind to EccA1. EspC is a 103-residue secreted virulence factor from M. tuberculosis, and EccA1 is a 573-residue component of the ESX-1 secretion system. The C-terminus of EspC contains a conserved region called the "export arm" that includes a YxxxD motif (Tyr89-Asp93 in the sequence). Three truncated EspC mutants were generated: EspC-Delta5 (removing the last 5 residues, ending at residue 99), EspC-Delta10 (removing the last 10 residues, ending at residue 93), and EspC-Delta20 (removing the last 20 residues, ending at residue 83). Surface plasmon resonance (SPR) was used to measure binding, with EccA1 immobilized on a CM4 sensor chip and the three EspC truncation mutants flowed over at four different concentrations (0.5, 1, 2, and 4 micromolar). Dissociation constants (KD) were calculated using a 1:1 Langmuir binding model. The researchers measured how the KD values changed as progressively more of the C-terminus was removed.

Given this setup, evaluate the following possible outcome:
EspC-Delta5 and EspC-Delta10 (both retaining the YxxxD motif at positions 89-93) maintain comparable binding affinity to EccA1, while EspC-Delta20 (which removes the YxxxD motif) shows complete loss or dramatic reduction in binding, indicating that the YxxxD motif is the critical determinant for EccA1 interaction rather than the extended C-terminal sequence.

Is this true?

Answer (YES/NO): NO